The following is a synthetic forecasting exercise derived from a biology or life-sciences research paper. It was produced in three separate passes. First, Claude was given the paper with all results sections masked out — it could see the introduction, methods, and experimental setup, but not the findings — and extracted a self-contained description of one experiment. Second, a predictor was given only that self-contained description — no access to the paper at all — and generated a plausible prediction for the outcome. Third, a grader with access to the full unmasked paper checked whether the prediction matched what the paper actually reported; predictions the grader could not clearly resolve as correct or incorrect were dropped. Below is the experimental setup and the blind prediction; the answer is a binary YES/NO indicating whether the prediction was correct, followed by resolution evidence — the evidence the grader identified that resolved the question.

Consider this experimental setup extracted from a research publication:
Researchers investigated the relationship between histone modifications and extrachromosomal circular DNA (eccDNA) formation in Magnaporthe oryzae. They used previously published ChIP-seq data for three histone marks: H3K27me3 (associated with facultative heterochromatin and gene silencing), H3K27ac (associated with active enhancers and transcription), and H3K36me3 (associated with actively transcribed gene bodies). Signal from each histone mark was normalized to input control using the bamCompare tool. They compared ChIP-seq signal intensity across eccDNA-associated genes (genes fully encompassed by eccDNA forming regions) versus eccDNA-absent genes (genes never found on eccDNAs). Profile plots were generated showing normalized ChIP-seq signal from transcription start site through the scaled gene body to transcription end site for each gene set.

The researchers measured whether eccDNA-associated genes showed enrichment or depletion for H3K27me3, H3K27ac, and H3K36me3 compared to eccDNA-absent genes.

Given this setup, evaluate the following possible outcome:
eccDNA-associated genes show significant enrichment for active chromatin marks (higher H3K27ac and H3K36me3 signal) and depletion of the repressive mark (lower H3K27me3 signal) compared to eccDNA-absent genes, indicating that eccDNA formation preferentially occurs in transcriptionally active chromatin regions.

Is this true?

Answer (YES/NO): NO